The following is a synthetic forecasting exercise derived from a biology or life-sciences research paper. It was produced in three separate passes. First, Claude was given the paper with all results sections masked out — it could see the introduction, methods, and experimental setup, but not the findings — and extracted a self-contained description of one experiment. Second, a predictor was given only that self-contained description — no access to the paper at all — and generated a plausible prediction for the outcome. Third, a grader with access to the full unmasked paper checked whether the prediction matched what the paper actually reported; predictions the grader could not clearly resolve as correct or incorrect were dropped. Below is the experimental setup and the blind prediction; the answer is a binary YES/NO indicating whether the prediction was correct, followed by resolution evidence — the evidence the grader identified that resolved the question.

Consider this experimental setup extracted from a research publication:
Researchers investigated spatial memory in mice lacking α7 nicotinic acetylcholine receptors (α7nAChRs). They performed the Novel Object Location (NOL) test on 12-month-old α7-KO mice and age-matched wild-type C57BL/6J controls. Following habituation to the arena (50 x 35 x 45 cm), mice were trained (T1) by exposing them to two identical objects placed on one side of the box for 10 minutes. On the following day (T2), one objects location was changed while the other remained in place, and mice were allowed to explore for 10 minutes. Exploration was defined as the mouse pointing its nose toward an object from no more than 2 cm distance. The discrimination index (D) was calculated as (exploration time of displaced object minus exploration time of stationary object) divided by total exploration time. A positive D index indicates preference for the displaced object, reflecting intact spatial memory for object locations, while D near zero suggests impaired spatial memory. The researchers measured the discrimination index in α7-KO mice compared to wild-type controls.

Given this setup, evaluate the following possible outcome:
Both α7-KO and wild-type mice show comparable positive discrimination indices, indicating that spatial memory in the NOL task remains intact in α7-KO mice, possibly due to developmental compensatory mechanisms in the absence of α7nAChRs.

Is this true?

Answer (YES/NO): NO